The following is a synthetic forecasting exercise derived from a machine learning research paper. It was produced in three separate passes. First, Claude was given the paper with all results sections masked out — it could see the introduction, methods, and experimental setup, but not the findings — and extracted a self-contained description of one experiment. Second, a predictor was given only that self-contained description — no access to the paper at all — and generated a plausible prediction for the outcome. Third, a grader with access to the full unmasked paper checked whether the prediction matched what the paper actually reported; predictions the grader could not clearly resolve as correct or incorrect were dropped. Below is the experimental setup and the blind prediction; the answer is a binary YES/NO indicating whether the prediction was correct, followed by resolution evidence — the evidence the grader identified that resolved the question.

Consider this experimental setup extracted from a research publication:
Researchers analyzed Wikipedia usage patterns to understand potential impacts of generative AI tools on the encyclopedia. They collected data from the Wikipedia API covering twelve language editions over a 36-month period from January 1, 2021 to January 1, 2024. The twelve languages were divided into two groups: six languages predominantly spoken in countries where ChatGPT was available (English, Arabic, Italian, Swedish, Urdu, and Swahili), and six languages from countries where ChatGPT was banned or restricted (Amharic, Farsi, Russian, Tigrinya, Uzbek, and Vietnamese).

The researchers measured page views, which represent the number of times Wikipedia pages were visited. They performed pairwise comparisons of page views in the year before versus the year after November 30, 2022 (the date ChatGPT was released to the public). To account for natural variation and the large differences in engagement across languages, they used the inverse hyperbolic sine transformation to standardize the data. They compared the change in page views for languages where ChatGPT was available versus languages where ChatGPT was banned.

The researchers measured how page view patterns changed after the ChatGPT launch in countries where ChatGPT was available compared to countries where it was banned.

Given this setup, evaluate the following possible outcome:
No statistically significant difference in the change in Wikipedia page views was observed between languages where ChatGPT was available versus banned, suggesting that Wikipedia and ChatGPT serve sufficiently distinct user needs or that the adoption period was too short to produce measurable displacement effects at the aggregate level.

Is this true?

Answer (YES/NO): NO